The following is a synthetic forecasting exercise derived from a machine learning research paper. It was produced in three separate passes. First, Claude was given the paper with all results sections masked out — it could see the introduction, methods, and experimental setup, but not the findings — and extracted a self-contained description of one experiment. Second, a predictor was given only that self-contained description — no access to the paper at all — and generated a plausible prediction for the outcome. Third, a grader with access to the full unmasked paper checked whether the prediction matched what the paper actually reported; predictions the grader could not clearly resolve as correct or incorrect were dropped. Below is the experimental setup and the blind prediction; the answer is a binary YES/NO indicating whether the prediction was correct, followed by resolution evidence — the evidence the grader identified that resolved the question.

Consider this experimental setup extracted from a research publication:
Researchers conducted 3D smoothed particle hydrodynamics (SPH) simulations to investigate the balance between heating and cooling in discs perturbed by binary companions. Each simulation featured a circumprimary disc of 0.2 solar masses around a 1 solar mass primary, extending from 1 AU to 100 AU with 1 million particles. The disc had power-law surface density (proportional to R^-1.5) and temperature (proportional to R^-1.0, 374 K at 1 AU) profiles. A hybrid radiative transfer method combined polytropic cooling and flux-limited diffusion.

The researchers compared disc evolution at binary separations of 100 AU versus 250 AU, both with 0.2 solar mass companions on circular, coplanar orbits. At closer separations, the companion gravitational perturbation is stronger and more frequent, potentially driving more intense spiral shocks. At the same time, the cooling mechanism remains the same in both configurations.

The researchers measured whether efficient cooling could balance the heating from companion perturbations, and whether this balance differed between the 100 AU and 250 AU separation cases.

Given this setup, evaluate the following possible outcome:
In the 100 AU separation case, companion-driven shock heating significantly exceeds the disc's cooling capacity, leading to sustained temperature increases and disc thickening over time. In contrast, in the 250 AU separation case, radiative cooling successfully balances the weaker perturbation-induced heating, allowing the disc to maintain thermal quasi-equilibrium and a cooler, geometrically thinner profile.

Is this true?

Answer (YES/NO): NO